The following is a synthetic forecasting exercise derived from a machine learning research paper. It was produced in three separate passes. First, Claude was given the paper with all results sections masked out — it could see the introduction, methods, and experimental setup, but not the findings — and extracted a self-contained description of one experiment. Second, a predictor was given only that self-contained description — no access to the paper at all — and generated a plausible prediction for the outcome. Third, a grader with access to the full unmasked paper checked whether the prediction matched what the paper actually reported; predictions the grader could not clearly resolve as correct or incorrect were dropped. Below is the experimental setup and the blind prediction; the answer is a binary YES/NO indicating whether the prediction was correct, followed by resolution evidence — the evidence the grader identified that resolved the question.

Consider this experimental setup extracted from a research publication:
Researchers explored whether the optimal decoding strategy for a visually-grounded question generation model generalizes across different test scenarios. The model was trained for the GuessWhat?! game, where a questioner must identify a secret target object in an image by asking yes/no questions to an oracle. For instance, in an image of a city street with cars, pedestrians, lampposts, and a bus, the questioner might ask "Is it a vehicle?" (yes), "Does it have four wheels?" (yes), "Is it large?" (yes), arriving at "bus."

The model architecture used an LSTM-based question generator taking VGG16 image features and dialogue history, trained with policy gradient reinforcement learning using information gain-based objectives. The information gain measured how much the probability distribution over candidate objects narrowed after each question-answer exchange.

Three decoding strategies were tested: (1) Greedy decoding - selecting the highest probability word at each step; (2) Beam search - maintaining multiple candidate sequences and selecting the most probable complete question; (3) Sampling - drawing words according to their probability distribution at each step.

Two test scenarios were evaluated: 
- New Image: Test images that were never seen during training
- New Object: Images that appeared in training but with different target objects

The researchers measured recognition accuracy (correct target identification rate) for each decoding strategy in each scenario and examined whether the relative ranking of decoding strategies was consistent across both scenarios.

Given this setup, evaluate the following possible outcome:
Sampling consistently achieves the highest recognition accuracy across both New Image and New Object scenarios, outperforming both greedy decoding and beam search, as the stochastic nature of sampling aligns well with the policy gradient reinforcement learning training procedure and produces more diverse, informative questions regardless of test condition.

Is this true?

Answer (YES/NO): YES